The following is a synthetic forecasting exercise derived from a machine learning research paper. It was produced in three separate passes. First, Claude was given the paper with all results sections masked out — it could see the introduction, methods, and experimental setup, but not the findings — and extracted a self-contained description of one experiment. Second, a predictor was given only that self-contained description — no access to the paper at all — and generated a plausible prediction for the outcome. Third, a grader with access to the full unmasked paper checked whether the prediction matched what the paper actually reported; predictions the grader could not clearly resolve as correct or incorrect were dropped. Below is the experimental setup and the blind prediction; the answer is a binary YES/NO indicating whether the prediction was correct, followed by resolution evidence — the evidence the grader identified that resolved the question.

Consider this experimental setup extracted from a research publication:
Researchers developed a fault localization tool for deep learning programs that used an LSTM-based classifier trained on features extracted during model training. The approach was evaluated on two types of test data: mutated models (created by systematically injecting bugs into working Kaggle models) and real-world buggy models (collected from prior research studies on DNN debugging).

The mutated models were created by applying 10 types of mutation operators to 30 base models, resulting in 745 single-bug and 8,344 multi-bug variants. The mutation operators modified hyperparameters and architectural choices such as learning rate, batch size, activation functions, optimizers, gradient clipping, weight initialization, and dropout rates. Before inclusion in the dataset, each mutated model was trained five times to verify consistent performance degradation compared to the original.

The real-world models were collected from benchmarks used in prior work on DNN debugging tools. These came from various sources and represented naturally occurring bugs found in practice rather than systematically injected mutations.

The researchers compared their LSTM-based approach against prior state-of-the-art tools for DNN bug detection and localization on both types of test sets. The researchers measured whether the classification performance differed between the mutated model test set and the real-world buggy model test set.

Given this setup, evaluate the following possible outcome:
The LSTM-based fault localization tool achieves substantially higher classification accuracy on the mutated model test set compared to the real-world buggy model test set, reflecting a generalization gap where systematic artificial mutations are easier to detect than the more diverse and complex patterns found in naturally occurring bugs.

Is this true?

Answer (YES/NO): YES